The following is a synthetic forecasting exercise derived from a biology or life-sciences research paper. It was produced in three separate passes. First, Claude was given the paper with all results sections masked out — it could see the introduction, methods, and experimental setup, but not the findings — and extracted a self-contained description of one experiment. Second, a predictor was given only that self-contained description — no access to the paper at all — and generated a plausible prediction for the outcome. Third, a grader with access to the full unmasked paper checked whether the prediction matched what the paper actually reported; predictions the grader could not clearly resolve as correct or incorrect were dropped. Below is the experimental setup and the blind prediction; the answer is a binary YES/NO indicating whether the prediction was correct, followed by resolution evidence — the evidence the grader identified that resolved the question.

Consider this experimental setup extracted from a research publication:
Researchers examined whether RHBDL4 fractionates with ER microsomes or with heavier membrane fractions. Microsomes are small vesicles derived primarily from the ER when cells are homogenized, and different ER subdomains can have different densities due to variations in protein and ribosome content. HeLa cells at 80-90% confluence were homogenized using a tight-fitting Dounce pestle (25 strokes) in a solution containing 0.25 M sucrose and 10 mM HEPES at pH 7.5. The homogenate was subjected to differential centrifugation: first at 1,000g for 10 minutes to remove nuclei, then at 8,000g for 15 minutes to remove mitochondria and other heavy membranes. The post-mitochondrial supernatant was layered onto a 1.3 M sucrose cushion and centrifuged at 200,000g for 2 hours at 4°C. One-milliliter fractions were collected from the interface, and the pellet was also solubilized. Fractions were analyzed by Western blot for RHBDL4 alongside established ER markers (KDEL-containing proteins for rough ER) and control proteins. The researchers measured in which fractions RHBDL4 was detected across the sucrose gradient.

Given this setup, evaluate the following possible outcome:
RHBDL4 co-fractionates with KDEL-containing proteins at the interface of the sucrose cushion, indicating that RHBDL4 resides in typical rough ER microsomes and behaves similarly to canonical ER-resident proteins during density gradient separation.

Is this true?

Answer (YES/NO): NO